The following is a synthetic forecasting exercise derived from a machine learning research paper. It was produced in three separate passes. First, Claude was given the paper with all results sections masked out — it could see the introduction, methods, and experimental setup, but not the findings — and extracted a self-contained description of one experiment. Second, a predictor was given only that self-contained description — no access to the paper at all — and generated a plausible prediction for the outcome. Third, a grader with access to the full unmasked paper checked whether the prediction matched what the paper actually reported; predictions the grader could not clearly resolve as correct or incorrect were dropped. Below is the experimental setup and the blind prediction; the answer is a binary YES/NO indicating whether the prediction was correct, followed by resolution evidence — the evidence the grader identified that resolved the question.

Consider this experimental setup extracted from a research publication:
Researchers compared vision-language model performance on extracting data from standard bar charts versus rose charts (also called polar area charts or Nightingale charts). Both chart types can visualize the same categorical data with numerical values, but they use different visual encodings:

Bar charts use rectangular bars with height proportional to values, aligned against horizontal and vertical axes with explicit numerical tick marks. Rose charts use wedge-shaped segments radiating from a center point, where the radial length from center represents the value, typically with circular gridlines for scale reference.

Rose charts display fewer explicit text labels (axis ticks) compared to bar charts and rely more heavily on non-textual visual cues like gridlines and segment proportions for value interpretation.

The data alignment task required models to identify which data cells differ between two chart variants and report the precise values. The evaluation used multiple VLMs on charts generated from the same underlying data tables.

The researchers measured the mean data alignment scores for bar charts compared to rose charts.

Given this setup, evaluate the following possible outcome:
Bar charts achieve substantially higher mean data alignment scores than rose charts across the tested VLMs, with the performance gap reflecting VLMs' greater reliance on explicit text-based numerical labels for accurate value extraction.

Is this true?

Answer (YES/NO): YES